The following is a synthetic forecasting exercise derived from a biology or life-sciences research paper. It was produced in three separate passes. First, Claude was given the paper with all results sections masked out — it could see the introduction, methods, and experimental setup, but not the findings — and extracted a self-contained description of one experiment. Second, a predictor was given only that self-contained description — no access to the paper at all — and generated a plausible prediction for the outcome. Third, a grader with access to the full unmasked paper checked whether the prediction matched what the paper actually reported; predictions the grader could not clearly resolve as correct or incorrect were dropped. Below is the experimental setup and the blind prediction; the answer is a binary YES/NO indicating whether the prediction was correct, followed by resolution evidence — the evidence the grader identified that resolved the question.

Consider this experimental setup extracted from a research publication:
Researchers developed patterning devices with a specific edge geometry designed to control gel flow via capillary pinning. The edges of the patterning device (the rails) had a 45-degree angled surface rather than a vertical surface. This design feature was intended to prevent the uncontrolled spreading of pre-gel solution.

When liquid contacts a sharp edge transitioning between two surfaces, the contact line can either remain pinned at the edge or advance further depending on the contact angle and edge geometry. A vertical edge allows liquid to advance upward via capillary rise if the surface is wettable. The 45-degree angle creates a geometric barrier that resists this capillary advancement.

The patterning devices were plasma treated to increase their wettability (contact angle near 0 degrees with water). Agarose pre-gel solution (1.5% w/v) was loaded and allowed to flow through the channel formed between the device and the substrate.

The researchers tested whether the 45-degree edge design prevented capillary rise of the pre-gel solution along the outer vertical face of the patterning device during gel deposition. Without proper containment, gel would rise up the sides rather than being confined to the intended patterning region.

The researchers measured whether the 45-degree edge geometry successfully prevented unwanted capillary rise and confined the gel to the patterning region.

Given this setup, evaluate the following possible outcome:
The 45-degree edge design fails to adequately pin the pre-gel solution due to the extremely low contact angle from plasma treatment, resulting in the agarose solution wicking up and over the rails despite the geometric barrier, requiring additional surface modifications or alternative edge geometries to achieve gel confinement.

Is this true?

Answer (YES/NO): NO